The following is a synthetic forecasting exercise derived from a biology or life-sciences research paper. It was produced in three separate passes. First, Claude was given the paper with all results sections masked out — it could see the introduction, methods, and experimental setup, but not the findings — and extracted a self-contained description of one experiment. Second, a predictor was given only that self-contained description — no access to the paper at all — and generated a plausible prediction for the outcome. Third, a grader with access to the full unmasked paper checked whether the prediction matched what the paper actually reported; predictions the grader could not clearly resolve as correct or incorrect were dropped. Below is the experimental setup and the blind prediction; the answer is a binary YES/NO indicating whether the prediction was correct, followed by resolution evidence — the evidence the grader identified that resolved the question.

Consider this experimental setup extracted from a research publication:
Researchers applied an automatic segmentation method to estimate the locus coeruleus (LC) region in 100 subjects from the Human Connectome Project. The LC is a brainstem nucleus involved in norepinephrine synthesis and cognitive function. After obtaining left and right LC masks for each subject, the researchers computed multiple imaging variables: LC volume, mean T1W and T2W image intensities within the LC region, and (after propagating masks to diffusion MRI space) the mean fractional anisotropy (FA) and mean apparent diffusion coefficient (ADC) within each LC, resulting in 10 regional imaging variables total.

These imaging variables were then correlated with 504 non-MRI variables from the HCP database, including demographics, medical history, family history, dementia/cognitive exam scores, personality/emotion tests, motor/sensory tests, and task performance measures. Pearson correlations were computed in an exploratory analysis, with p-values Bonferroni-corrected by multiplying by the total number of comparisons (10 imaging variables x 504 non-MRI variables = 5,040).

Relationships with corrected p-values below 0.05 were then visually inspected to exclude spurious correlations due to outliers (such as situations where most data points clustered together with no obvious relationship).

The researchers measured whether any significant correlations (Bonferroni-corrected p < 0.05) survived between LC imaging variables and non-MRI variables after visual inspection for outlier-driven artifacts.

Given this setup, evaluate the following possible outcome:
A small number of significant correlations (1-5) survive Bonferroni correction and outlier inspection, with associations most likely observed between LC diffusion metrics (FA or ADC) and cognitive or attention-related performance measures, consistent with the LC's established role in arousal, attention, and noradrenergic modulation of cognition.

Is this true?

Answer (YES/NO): NO